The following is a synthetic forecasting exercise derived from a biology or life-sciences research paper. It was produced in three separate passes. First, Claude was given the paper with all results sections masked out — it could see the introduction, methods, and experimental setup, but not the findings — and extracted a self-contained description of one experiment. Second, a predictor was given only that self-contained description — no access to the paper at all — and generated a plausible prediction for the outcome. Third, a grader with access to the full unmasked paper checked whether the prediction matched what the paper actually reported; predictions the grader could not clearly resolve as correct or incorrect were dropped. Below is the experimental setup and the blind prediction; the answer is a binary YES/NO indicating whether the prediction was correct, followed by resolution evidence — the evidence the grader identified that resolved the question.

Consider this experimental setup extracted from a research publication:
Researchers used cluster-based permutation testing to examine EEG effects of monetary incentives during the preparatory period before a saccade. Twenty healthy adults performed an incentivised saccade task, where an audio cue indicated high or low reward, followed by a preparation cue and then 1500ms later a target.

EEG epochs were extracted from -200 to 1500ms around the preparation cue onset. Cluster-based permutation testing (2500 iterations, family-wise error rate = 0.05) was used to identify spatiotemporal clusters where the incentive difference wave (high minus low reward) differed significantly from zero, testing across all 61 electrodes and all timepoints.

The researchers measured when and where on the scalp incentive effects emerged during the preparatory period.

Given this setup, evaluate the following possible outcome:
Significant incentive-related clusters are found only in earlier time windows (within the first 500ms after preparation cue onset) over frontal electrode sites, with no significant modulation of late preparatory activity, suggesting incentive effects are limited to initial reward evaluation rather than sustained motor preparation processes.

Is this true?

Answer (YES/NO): NO